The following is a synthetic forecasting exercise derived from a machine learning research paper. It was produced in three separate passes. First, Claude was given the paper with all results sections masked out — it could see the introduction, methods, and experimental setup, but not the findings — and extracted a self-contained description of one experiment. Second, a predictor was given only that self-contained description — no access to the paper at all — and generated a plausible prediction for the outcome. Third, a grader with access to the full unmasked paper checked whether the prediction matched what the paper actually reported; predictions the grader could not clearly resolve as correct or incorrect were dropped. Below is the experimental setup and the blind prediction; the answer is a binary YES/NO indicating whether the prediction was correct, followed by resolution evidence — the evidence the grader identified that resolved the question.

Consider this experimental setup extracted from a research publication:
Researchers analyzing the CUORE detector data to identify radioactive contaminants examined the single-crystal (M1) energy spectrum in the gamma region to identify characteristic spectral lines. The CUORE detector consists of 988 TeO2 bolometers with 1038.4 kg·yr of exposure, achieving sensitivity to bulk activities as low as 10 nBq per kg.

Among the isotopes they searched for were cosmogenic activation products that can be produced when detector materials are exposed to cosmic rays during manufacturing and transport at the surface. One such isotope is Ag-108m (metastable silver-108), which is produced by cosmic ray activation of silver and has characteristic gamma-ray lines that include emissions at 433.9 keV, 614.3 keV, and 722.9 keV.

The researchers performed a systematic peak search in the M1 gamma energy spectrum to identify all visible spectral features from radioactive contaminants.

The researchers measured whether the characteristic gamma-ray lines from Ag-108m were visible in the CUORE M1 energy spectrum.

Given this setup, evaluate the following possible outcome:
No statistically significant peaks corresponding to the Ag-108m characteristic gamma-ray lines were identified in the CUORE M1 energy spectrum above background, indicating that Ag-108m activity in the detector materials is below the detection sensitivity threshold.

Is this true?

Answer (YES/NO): NO